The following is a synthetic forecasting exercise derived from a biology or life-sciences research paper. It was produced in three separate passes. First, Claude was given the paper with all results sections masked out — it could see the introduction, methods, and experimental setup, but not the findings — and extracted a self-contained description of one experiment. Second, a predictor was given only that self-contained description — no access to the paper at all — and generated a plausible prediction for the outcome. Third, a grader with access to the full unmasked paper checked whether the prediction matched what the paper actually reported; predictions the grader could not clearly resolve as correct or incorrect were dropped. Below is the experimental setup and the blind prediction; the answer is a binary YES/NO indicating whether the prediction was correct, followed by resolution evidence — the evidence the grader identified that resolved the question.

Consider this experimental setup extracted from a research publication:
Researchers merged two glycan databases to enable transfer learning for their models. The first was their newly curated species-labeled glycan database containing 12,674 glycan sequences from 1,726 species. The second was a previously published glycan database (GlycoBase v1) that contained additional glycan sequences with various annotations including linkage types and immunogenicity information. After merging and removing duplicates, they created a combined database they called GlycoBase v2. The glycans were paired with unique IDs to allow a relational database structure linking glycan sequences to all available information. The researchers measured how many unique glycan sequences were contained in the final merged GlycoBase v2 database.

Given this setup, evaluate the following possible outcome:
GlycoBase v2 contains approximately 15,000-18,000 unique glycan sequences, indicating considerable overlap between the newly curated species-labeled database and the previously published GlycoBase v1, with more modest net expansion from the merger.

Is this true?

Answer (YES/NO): NO